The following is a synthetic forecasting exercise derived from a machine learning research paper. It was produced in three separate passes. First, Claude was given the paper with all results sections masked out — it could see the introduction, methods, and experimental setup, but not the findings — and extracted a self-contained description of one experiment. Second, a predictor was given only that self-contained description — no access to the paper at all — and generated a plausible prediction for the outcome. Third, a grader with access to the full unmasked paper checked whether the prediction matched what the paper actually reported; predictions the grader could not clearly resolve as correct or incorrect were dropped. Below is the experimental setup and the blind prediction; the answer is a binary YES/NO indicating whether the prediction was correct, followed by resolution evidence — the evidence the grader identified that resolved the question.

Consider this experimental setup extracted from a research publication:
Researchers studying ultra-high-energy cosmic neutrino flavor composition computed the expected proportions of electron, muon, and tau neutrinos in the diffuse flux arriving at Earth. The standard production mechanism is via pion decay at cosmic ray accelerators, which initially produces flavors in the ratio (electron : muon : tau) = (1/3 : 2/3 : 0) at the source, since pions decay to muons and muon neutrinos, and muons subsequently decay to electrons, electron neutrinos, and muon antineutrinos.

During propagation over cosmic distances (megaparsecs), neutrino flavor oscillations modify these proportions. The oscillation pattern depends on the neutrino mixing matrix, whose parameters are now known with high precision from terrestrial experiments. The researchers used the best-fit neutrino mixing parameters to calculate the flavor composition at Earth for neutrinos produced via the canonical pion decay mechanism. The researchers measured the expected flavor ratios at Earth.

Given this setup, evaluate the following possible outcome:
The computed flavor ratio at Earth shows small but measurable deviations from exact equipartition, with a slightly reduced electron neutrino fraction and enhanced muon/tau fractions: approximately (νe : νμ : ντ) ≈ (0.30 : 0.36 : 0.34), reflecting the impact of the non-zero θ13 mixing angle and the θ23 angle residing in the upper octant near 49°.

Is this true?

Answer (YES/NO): YES